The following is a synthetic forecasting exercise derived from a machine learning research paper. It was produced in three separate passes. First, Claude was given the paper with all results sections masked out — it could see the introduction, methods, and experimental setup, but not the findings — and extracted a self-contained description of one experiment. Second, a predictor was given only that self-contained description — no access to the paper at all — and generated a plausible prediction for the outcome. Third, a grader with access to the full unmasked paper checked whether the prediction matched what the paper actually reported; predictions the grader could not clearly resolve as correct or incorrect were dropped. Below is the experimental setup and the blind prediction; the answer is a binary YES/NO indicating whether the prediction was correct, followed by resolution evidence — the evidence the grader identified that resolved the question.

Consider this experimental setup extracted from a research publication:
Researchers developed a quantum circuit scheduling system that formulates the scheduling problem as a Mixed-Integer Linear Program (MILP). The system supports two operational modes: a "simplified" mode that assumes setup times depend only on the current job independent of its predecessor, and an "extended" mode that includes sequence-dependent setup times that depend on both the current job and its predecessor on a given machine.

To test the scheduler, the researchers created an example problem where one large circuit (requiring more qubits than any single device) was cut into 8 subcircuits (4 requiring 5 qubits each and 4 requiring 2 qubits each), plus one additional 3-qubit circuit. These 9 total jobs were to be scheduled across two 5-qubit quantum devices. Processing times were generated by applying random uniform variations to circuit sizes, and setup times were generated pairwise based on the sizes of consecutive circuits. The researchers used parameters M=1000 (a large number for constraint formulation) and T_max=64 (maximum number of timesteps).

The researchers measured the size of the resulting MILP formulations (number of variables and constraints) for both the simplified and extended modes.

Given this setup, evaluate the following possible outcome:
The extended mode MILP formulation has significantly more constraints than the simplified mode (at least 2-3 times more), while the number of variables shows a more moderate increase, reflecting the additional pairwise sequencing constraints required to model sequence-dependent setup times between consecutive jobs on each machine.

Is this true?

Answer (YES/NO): NO